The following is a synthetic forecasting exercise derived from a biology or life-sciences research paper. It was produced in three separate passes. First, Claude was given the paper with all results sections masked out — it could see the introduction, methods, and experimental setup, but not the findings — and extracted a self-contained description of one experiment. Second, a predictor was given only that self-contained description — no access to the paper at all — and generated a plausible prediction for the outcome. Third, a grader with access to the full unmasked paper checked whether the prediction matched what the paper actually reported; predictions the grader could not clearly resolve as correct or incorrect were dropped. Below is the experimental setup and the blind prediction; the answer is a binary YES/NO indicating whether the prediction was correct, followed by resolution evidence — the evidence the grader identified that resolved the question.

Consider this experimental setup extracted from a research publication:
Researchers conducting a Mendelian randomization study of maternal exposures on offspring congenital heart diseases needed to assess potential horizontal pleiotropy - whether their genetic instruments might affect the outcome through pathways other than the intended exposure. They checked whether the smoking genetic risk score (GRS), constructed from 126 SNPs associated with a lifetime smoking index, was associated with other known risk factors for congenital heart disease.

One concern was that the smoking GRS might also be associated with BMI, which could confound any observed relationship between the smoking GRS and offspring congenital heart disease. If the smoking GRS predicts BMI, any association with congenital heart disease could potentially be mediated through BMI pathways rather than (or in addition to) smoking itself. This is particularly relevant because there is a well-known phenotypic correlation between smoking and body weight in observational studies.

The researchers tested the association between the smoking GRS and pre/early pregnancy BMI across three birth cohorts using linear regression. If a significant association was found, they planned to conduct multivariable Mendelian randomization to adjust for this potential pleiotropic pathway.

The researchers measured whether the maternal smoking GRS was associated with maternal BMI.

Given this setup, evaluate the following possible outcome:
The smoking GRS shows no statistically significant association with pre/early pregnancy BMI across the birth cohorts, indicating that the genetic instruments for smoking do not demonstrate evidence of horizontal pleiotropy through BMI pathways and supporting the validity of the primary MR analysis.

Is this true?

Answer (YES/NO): NO